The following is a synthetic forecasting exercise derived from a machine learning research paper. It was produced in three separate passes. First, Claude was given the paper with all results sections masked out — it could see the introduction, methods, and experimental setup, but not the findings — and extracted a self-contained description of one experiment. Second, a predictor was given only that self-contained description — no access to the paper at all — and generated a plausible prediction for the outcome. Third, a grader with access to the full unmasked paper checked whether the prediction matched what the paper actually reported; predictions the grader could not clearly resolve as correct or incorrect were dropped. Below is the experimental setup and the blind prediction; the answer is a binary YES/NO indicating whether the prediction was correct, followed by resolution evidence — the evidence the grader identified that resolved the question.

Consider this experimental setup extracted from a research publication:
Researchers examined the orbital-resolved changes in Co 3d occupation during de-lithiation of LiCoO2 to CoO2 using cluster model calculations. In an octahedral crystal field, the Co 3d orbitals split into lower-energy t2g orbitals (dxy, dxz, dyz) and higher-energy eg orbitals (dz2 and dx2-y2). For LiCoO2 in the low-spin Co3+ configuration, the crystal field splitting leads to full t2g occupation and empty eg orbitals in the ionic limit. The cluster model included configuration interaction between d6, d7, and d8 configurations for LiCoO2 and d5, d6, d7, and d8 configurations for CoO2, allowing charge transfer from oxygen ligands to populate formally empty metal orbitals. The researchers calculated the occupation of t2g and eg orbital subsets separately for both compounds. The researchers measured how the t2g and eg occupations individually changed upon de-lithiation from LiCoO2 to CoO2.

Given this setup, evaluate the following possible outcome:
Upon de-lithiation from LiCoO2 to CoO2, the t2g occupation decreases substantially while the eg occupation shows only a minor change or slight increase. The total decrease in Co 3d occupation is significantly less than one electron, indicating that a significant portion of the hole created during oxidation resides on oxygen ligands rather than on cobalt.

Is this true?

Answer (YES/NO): YES